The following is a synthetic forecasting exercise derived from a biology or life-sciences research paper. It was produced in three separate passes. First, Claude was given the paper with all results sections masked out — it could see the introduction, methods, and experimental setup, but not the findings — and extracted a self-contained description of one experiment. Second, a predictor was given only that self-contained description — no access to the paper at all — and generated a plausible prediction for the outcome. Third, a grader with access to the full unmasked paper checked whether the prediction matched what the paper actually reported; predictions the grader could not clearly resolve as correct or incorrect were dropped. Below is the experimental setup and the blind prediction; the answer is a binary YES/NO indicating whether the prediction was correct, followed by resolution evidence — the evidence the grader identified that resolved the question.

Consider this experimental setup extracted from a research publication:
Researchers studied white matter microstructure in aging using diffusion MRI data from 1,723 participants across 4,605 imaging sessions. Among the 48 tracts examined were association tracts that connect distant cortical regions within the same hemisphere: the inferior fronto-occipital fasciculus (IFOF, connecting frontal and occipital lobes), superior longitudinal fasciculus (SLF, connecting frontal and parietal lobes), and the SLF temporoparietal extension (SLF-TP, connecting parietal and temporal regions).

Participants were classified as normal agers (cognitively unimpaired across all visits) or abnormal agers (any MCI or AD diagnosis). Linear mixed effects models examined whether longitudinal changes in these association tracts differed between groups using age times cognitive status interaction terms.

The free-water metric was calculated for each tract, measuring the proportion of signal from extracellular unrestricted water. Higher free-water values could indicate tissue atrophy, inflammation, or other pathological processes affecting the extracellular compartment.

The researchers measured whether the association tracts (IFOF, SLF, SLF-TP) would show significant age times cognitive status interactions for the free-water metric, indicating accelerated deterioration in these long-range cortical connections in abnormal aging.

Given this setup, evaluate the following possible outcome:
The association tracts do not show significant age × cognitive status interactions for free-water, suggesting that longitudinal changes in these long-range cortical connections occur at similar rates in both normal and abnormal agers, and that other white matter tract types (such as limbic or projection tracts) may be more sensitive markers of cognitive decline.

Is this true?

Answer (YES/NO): NO